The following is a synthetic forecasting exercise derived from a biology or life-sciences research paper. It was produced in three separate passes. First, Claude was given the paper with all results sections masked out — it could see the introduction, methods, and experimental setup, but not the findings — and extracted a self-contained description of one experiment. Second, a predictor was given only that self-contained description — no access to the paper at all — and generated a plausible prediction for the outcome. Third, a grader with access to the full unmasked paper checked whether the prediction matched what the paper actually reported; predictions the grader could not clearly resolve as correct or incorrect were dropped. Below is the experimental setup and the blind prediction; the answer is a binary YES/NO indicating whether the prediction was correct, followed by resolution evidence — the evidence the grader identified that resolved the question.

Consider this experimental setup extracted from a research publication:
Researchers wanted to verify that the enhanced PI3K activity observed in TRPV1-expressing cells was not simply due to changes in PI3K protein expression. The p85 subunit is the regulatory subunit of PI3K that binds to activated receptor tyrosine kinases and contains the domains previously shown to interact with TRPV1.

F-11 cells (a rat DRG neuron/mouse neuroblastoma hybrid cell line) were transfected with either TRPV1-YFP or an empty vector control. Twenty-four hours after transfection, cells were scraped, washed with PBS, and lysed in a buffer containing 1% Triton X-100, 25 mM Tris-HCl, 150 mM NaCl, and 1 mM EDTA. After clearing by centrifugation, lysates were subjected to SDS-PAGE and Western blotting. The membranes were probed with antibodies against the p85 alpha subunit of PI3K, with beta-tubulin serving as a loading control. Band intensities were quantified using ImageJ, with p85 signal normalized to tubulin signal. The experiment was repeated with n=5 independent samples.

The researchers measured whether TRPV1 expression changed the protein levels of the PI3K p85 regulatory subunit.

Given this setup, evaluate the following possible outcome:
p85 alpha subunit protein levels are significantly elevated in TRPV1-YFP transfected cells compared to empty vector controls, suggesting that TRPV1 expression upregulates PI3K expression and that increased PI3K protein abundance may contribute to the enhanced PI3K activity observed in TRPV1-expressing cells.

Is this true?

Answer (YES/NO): NO